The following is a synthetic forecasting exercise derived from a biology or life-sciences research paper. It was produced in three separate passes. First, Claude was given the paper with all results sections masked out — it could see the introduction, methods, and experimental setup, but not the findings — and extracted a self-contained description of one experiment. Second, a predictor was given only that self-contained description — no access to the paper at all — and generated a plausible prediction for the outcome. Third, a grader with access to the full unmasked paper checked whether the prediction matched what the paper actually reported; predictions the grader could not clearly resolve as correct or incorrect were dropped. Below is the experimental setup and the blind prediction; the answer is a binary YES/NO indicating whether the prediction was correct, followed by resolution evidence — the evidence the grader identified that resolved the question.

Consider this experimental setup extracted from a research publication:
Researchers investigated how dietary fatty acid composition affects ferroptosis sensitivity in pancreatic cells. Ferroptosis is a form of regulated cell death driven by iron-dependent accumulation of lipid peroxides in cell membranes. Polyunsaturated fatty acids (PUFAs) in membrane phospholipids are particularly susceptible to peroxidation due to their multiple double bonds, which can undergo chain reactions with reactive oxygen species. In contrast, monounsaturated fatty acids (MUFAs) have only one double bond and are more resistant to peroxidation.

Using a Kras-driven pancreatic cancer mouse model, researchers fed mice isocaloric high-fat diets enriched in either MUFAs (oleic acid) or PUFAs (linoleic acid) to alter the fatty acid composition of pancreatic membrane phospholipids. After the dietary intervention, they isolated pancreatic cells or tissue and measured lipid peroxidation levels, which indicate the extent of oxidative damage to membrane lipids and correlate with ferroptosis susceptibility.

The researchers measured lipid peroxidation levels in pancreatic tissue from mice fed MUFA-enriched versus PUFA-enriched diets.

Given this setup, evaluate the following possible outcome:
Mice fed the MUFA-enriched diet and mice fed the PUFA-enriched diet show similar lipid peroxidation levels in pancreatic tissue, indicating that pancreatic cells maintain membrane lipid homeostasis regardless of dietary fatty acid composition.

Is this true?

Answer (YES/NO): NO